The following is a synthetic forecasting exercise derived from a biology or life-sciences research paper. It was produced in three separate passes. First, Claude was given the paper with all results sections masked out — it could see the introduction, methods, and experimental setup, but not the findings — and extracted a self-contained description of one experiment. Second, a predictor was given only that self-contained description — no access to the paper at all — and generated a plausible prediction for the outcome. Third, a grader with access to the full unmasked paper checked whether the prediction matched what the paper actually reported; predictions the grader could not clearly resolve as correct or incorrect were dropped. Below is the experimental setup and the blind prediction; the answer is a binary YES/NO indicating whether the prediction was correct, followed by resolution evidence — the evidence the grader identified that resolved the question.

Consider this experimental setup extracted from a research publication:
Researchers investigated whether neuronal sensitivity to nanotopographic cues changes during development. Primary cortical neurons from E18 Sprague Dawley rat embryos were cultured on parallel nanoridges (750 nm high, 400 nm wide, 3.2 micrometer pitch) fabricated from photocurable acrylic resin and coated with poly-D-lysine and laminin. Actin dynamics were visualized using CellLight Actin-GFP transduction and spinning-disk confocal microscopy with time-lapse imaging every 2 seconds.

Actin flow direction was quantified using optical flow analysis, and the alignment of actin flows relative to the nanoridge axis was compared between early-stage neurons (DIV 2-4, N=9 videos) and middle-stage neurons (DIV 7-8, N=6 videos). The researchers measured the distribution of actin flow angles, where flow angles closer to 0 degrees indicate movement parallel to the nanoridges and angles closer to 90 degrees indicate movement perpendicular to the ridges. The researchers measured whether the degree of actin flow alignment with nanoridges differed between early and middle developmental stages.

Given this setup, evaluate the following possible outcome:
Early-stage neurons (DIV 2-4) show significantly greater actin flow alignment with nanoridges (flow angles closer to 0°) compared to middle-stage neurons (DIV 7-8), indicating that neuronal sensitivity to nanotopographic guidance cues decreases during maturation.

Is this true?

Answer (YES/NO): YES